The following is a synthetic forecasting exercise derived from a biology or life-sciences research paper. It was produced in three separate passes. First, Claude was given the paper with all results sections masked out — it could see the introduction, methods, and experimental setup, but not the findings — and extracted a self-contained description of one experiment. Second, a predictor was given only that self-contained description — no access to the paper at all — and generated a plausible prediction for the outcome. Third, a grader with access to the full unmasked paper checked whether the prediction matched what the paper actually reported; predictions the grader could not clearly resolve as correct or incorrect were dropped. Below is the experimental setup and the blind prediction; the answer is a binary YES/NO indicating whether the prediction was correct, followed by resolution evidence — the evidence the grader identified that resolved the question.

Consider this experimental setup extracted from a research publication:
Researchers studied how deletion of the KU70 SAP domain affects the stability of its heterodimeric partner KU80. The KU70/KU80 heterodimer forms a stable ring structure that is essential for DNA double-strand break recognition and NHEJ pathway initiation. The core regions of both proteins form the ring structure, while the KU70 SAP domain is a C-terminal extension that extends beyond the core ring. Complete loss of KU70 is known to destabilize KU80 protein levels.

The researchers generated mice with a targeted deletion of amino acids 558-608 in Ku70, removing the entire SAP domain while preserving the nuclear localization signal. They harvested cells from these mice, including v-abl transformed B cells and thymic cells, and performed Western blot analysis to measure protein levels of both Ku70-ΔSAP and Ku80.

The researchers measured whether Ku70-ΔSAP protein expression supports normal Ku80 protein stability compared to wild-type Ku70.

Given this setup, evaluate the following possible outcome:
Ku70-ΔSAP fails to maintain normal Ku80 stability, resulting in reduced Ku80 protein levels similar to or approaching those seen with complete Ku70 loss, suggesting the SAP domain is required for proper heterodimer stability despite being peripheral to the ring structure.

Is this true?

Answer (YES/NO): NO